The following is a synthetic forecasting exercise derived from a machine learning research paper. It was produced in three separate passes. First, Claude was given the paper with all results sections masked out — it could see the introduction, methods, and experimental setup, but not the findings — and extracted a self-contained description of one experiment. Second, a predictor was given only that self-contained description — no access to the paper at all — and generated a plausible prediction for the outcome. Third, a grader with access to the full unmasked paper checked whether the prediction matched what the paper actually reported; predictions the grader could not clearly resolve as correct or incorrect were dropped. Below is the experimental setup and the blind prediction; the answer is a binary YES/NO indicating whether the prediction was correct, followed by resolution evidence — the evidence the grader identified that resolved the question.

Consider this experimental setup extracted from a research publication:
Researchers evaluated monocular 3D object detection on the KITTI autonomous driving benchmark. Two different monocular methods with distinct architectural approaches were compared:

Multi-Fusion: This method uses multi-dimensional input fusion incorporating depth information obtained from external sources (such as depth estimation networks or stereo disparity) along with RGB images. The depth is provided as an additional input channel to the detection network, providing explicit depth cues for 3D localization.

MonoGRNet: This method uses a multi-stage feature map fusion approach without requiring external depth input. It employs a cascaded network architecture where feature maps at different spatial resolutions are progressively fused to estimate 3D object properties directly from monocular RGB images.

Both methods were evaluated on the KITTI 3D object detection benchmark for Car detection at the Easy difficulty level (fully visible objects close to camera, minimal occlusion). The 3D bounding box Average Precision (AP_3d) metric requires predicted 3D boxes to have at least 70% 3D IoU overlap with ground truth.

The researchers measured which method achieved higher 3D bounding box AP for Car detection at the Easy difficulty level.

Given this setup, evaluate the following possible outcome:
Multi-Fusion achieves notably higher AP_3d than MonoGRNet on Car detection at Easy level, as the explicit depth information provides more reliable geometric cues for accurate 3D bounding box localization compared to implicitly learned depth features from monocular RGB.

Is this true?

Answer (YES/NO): NO